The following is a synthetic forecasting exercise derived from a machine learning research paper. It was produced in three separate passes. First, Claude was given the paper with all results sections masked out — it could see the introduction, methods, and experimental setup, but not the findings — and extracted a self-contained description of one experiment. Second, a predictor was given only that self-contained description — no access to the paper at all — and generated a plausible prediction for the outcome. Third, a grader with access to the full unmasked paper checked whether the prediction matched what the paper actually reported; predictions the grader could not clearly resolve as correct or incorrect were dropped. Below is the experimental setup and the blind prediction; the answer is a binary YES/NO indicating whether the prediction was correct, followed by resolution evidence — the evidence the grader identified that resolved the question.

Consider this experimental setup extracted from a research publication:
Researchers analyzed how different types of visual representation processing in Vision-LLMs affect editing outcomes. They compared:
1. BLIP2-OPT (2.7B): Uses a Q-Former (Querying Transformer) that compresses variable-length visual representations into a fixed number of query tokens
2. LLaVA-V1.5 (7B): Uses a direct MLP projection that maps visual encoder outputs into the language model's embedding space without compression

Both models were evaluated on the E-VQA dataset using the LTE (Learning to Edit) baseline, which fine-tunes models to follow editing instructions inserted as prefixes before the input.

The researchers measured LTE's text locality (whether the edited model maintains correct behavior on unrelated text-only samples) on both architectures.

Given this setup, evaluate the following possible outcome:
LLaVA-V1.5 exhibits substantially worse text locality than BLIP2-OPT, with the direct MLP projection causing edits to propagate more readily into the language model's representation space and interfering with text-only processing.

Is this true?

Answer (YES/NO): NO